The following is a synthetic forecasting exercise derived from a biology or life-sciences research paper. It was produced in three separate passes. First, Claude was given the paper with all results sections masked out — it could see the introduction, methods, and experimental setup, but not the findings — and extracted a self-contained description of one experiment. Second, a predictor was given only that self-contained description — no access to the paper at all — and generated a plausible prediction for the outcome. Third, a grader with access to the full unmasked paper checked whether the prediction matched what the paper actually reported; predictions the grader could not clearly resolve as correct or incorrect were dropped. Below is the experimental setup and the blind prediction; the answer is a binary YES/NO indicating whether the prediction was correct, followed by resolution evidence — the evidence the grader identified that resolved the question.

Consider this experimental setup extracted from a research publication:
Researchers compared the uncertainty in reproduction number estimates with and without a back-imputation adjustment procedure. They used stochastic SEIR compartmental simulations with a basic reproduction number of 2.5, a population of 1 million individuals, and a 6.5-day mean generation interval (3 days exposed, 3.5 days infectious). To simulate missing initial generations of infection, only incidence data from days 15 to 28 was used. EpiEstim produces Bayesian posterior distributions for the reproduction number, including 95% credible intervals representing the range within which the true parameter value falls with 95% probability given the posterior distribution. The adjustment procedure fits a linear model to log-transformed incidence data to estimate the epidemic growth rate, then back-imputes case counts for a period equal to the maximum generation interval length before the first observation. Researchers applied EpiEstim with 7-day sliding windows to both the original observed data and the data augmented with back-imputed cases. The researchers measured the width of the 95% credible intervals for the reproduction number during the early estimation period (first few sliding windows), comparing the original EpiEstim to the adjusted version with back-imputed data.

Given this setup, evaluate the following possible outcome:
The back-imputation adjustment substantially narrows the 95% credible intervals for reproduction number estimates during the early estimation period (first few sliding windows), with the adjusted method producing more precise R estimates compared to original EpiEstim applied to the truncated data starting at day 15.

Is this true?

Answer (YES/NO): YES